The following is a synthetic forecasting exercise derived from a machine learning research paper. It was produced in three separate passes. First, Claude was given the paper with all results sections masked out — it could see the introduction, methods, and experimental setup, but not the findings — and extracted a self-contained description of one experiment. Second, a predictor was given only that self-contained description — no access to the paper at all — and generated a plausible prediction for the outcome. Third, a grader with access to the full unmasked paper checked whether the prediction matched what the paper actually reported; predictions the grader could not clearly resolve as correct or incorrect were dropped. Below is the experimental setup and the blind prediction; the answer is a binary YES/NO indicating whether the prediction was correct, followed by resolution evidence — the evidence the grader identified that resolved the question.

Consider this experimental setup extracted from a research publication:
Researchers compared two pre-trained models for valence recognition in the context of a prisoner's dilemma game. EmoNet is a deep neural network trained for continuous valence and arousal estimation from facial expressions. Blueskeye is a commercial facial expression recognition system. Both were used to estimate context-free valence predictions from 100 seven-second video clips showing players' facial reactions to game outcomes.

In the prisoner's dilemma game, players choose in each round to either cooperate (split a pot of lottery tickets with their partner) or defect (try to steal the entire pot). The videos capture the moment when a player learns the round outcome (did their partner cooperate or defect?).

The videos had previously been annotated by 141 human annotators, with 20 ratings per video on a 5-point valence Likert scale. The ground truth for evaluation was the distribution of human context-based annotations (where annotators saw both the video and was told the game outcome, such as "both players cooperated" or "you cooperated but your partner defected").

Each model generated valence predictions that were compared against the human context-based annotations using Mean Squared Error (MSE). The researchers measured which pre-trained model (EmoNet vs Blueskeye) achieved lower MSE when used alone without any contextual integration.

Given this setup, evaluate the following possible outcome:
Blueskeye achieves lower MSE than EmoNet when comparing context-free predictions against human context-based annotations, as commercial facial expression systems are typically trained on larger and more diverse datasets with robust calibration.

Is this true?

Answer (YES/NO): YES